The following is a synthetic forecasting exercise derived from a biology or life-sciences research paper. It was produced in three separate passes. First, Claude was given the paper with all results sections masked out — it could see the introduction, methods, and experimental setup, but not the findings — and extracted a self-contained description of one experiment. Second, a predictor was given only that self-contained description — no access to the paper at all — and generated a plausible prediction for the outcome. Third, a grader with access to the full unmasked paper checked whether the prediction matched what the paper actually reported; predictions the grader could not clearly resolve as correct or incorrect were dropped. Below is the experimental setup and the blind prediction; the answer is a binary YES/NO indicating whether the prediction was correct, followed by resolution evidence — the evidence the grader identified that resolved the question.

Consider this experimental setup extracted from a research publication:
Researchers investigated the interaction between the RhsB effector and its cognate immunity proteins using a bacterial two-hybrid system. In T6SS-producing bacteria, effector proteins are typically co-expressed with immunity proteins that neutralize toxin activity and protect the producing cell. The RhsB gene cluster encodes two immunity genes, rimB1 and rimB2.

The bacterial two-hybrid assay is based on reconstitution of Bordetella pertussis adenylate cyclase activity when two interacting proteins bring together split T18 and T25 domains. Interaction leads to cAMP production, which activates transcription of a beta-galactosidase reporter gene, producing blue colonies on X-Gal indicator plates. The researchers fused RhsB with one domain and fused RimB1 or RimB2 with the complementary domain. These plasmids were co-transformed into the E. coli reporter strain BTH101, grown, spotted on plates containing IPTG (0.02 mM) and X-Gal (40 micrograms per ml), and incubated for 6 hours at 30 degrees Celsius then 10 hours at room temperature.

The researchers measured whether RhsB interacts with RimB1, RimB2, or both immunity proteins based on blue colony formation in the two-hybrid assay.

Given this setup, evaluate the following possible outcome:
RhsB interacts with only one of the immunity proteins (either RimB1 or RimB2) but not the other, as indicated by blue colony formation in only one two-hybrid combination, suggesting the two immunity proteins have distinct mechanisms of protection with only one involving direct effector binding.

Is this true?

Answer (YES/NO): NO